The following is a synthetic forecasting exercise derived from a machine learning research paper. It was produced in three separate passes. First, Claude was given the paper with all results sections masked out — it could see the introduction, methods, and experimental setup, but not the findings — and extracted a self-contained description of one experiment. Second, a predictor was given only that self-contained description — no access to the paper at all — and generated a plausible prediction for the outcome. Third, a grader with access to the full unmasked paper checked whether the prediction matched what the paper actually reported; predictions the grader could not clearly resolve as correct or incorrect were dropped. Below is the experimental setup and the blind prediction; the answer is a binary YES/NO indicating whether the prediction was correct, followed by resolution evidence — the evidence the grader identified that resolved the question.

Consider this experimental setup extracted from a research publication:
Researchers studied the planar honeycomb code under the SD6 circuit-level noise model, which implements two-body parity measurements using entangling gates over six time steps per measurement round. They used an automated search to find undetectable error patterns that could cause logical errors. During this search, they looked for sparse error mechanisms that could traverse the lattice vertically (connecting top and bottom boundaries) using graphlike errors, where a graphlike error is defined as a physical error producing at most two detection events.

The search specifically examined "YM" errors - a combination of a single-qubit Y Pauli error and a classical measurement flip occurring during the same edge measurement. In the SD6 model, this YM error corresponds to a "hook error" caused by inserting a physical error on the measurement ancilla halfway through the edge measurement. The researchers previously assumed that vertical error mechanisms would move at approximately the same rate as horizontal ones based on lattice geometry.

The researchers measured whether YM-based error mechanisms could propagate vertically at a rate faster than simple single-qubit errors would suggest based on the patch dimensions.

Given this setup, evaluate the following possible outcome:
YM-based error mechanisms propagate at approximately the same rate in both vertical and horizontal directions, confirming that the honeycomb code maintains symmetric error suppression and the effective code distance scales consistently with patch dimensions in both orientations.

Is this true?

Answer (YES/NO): NO